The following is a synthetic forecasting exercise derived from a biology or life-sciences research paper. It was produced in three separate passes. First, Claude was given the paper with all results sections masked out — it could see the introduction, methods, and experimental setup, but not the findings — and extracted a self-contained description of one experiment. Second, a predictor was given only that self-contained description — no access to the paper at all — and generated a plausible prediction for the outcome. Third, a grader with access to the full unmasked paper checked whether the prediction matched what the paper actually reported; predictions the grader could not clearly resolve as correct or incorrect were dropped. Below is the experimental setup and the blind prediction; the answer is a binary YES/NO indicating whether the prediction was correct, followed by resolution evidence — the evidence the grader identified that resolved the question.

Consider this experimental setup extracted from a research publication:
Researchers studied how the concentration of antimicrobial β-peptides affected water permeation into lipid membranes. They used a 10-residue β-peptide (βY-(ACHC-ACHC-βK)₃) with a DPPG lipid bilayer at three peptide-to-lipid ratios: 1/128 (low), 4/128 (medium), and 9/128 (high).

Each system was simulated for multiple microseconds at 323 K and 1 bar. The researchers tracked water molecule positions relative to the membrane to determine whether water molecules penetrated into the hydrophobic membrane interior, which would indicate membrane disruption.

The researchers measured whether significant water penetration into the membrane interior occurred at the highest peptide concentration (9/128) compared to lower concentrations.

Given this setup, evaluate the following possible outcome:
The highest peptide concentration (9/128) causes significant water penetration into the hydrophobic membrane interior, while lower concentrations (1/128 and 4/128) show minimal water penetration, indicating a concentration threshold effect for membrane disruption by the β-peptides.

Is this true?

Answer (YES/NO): YES